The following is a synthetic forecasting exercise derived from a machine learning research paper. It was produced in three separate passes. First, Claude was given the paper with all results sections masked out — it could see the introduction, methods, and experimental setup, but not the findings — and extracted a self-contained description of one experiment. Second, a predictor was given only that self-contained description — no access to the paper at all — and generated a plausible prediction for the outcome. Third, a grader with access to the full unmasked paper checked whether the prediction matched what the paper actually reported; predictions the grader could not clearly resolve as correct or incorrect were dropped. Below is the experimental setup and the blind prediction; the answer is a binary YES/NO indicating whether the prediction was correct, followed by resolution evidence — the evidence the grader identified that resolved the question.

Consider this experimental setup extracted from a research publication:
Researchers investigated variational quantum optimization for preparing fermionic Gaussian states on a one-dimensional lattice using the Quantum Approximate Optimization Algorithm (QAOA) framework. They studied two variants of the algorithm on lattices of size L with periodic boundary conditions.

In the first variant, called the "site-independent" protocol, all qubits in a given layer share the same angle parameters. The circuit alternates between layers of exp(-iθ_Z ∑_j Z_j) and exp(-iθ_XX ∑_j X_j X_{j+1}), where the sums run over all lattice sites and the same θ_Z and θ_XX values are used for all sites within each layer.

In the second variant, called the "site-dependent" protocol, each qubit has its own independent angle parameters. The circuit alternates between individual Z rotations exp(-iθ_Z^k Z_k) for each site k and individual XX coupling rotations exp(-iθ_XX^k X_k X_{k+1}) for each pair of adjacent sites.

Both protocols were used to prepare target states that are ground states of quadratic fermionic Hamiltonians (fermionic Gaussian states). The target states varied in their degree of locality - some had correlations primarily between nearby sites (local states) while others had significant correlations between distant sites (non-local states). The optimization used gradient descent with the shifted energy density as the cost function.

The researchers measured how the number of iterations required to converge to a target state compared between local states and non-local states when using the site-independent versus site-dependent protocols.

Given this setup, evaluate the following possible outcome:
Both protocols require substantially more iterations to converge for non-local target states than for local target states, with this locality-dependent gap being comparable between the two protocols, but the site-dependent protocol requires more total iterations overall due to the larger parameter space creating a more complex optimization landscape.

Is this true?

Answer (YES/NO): NO